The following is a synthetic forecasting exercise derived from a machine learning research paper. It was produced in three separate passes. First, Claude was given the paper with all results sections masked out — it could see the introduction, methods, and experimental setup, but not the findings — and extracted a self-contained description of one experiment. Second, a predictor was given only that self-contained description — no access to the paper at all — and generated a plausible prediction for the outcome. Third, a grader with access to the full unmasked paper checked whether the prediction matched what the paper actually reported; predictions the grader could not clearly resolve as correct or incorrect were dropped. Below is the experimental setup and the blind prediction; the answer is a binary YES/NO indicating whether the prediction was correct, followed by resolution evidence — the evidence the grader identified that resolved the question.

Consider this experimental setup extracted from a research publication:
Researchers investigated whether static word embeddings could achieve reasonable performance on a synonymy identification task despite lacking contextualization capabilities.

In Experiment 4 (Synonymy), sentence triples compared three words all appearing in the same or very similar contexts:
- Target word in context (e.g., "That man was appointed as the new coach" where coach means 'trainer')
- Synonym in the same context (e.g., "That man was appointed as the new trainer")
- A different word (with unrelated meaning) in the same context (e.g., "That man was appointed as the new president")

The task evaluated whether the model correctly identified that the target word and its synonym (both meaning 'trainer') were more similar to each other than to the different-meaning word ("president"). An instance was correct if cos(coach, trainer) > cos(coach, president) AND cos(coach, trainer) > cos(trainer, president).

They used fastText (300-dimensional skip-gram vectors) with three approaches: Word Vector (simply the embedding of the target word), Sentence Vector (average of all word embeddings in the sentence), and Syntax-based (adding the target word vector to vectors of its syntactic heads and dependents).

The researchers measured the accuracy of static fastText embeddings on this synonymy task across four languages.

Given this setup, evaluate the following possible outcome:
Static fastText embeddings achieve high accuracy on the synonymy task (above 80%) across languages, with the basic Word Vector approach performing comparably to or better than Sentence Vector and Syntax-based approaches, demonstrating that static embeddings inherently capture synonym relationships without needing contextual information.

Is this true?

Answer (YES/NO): NO